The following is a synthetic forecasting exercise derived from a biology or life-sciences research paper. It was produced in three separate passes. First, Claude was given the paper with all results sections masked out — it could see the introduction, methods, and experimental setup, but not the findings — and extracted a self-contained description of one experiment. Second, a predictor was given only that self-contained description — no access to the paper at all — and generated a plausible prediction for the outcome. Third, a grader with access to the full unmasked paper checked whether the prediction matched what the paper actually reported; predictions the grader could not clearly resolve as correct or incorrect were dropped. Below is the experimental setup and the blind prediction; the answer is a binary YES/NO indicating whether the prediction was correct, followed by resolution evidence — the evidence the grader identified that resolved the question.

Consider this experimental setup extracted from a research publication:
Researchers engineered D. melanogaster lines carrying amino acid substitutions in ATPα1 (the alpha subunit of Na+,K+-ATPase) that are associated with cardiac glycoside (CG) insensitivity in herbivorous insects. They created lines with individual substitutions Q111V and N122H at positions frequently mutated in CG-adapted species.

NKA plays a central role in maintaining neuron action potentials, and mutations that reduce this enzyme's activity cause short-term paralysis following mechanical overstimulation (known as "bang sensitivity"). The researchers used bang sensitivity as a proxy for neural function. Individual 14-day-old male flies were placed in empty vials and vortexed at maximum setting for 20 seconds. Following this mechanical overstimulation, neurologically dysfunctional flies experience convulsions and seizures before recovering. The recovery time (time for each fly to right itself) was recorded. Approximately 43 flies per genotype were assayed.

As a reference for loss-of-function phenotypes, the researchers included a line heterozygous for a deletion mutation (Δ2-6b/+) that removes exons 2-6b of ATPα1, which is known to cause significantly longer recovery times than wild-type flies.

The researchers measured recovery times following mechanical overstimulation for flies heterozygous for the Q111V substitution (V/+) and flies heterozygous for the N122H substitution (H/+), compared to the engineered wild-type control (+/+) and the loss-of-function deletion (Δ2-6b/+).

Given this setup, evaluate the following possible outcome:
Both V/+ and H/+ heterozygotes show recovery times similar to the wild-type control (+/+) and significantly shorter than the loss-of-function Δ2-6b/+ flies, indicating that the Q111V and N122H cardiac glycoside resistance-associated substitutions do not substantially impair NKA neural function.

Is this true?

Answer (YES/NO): NO